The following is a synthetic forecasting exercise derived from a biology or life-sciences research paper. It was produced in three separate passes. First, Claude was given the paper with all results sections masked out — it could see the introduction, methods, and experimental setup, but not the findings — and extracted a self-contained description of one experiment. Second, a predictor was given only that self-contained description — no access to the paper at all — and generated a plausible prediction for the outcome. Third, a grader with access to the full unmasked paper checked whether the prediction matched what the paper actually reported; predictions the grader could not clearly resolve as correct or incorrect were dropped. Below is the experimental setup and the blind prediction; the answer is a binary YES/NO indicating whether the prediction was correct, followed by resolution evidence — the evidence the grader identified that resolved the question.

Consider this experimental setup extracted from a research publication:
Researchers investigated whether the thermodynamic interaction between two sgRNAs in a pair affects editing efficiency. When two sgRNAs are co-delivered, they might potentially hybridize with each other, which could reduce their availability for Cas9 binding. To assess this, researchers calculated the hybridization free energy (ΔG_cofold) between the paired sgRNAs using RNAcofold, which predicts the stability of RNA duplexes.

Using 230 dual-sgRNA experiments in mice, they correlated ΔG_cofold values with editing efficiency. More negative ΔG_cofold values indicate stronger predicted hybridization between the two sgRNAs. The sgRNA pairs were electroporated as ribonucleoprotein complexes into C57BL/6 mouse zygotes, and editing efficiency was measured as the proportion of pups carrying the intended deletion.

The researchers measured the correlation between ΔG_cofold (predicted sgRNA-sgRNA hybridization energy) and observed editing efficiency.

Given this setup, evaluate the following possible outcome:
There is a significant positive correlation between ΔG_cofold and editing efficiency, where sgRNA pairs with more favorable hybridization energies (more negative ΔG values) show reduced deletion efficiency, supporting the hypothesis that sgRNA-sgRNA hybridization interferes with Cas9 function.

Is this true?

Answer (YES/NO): NO